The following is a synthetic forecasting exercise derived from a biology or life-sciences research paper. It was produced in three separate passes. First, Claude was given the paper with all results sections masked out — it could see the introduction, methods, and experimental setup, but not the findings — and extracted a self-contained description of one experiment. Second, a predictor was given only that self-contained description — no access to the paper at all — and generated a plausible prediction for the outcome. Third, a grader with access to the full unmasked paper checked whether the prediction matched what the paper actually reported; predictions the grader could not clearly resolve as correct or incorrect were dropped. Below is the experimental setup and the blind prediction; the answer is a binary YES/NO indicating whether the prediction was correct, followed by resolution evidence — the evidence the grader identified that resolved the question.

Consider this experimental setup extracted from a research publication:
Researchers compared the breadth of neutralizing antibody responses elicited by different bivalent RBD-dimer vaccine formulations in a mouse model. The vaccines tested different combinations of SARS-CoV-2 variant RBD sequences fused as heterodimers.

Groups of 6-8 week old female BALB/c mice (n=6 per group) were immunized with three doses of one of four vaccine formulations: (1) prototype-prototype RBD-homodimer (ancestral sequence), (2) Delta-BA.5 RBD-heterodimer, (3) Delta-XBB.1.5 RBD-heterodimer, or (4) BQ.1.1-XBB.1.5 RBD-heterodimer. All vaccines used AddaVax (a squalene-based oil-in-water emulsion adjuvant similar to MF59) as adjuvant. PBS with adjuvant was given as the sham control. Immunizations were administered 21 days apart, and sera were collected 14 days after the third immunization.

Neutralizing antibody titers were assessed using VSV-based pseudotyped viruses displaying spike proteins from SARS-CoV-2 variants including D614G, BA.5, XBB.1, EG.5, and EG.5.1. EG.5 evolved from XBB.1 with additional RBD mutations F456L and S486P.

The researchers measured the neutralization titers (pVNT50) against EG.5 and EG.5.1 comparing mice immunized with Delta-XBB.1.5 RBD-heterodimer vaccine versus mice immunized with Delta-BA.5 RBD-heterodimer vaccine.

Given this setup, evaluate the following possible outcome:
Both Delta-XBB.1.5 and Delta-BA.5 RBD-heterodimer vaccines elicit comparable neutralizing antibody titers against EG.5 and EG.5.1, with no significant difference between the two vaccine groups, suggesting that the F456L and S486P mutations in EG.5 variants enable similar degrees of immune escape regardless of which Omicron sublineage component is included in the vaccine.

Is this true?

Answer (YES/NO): NO